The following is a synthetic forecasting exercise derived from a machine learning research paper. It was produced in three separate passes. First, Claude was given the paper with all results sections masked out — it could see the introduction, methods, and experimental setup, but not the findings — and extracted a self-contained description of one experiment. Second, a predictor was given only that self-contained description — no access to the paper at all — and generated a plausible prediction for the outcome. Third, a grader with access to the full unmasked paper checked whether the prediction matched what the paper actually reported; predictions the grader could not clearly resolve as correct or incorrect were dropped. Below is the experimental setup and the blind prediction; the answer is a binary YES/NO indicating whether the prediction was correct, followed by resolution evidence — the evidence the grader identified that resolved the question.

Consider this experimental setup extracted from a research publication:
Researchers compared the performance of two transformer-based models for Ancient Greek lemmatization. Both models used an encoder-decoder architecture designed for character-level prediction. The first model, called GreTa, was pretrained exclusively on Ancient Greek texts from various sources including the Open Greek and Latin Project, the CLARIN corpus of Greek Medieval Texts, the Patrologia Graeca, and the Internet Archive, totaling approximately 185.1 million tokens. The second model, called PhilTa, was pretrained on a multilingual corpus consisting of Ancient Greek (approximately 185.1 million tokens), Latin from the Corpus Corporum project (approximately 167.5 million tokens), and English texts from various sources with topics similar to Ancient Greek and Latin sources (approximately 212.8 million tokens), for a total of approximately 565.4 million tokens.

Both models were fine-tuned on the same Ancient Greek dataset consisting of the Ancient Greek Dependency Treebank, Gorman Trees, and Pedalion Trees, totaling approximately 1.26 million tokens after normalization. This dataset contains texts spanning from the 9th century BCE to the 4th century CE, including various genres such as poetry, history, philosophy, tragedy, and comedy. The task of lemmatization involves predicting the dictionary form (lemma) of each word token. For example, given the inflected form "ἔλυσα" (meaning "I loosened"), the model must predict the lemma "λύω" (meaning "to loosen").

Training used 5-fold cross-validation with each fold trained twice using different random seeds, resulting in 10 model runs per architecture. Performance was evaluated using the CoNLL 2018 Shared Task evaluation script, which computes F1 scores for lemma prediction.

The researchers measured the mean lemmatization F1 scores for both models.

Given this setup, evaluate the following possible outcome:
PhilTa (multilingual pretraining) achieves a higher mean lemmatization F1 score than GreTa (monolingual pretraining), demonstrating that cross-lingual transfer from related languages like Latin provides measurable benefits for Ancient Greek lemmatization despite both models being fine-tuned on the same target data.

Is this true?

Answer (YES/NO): NO